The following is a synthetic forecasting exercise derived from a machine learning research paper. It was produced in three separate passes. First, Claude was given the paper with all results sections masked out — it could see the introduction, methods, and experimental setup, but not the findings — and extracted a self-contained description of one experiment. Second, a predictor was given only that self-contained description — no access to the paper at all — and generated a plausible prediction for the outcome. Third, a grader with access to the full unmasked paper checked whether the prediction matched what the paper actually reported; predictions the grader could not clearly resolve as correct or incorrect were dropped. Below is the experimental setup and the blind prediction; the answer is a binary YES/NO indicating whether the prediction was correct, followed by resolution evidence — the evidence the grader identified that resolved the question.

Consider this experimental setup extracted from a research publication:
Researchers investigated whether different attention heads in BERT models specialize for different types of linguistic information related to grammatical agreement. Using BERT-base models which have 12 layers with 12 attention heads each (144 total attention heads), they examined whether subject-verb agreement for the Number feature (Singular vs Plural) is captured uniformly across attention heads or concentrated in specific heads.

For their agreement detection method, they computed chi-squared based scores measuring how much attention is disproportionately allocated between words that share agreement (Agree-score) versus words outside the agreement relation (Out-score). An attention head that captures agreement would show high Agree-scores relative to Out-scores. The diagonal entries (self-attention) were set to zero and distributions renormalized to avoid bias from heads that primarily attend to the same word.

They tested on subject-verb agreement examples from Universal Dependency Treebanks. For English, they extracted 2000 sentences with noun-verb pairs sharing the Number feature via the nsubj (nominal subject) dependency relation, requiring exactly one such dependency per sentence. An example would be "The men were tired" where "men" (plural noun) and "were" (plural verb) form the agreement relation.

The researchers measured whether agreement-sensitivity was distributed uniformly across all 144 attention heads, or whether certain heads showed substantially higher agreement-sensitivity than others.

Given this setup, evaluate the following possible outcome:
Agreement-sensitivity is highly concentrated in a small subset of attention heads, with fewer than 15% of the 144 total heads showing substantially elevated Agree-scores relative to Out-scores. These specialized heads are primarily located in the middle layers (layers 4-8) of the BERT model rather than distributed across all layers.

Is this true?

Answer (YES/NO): NO